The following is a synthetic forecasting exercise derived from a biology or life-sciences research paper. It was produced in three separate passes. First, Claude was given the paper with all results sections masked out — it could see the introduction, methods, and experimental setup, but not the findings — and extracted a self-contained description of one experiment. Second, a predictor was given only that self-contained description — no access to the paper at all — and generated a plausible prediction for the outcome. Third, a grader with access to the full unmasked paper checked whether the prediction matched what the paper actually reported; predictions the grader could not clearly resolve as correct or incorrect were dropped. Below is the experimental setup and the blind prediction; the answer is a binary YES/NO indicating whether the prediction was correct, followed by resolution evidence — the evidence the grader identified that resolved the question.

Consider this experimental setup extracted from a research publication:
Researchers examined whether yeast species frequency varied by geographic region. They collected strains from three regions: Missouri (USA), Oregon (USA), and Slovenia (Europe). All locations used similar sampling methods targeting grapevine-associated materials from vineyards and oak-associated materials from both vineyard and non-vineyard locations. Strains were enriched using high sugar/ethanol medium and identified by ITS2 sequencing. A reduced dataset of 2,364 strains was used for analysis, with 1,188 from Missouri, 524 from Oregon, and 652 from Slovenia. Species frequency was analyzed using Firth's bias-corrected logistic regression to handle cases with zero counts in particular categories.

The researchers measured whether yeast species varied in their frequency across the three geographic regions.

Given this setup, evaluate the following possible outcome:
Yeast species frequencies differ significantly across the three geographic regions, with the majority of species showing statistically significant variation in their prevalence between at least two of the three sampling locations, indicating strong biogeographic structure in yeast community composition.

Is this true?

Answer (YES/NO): YES